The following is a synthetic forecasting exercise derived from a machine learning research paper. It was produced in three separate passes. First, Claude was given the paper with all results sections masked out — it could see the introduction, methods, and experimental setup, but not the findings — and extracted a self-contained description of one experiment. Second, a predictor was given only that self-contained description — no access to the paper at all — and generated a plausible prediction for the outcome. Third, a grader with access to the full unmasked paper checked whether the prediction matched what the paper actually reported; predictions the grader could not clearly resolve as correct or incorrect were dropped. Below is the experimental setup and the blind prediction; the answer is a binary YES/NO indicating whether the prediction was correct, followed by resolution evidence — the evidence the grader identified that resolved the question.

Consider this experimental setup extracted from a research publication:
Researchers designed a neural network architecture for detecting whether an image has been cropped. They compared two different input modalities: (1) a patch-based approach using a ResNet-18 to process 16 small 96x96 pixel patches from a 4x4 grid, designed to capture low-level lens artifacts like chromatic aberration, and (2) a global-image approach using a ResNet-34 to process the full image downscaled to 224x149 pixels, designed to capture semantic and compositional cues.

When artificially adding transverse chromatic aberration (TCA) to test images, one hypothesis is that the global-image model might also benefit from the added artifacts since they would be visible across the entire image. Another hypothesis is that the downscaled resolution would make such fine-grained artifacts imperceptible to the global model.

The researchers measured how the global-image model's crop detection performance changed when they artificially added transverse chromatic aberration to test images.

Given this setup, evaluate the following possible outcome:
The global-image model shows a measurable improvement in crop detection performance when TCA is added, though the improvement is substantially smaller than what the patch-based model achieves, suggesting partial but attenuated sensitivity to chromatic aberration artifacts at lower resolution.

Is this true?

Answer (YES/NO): NO